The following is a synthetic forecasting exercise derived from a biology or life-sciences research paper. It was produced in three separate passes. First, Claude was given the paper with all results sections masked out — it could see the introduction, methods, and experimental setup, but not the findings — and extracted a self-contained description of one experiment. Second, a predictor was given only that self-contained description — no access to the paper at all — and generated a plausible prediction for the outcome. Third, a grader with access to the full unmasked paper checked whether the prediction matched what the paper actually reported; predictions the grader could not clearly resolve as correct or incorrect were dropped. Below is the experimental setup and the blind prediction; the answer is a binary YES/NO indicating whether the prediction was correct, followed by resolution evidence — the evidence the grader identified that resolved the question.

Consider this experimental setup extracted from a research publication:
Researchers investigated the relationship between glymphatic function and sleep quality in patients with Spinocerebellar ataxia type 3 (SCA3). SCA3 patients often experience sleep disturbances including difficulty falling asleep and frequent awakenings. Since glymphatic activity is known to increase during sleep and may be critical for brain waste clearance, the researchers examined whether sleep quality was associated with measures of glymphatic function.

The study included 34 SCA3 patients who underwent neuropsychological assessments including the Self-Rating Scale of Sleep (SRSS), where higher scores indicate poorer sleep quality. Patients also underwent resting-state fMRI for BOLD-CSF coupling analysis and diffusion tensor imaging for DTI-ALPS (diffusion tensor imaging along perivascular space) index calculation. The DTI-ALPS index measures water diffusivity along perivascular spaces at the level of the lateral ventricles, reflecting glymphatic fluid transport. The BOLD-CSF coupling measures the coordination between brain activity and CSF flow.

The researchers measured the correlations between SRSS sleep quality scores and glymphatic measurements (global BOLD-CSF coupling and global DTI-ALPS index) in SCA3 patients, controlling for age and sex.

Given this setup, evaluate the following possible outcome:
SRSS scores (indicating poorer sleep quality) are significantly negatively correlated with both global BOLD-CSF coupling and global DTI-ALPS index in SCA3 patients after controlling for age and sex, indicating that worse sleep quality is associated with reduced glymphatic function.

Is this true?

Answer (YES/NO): NO